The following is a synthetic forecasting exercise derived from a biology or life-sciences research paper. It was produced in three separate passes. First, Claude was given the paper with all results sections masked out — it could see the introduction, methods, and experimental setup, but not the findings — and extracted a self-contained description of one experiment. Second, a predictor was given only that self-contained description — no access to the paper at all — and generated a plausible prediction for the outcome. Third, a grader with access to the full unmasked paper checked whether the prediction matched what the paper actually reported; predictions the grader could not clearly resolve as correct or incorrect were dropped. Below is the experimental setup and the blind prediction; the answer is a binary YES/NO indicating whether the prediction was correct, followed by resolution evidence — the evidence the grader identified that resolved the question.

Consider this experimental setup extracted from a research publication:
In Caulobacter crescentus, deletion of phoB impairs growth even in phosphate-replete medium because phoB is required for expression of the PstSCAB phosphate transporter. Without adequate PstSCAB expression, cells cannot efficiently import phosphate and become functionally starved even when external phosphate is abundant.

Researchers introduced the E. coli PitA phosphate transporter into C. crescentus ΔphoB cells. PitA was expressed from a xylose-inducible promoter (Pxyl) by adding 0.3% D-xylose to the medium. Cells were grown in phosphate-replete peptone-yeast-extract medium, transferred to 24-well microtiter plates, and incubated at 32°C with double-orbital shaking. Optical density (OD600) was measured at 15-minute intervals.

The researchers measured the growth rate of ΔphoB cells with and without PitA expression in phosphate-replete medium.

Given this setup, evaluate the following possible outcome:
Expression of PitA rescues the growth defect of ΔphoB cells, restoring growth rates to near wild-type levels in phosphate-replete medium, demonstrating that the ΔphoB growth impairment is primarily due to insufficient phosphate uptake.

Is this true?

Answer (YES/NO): YES